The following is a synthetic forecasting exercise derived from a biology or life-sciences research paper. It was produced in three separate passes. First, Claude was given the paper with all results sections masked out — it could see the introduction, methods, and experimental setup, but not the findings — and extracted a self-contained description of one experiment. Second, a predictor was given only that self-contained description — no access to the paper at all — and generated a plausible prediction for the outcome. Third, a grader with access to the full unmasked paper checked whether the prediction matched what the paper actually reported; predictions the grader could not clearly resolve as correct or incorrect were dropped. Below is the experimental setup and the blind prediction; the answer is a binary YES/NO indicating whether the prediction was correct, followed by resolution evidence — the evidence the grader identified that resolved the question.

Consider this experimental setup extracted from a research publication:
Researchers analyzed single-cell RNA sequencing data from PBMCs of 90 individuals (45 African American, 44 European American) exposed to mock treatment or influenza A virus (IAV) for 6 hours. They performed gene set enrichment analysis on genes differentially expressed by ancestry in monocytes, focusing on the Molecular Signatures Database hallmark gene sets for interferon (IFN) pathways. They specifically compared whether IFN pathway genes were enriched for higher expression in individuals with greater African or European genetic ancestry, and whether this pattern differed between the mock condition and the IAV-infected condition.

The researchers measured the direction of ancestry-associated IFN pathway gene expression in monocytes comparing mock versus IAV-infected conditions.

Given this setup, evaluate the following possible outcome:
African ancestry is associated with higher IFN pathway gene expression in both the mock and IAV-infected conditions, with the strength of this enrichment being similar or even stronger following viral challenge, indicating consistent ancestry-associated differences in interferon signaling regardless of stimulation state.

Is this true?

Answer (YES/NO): NO